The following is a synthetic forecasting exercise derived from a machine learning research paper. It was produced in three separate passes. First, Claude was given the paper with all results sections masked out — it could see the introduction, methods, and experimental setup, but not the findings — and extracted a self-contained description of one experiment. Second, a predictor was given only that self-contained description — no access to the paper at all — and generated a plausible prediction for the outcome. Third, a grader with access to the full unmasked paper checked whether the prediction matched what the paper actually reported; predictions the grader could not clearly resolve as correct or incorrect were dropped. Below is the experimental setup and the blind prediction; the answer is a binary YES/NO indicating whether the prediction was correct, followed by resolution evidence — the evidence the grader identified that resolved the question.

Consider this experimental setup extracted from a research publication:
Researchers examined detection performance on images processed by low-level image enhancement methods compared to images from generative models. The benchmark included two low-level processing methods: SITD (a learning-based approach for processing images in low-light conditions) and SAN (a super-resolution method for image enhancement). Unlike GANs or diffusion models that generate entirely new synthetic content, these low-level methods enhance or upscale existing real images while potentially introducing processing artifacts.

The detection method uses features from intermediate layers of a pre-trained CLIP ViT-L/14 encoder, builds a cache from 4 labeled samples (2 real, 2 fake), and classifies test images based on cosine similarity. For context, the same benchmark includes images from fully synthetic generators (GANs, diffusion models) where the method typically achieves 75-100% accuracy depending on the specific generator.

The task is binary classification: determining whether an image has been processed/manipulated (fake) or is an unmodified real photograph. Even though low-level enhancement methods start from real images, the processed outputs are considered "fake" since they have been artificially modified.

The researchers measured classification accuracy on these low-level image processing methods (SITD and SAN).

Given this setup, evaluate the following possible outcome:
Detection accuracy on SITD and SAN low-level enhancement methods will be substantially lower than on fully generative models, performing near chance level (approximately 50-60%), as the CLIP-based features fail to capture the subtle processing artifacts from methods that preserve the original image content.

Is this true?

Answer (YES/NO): NO